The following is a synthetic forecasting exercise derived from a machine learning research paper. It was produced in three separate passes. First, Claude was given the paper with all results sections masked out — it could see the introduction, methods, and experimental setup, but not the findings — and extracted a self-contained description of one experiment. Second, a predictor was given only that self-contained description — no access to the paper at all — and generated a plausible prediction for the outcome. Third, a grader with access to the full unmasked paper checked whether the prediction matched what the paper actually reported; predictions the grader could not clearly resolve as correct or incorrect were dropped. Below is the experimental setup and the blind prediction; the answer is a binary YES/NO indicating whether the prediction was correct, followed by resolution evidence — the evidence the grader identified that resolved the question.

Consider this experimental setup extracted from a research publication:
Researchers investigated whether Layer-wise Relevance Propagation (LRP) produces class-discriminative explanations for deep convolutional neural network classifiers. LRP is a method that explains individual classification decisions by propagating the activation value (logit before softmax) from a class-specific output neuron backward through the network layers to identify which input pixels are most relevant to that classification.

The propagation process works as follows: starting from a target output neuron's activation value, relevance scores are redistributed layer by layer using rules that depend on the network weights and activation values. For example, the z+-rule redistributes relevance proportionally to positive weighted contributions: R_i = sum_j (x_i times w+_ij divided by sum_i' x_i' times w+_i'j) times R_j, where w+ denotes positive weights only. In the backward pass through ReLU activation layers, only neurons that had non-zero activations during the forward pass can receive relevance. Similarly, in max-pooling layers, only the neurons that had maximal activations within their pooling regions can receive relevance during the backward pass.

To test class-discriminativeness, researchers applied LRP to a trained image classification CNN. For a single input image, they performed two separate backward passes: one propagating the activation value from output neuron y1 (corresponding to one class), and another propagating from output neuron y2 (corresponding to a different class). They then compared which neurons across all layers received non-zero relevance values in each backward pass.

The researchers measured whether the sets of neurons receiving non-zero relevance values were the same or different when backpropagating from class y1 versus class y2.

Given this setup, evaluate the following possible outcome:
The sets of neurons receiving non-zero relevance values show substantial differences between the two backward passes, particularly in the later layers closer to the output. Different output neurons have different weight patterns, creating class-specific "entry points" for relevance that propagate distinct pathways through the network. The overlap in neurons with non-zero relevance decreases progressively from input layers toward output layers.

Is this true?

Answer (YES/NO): NO